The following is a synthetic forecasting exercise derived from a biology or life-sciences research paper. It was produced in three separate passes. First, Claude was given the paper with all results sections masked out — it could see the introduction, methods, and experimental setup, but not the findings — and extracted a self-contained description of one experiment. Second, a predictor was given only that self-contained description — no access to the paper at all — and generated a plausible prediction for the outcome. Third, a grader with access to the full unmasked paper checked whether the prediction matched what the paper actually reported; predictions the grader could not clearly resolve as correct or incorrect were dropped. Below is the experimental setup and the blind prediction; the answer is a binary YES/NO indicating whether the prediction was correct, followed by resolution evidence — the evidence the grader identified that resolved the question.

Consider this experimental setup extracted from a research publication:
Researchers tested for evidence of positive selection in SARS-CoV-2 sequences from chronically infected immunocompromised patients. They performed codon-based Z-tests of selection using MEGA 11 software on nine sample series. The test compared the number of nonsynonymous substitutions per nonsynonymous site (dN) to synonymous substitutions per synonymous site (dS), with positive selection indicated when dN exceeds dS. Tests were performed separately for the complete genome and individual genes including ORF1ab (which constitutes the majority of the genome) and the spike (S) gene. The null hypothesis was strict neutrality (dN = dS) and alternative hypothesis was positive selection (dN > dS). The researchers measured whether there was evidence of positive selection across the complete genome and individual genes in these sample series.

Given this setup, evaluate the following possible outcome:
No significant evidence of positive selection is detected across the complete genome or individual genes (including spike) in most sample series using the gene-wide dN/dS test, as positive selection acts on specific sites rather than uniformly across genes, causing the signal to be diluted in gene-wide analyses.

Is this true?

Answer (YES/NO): NO